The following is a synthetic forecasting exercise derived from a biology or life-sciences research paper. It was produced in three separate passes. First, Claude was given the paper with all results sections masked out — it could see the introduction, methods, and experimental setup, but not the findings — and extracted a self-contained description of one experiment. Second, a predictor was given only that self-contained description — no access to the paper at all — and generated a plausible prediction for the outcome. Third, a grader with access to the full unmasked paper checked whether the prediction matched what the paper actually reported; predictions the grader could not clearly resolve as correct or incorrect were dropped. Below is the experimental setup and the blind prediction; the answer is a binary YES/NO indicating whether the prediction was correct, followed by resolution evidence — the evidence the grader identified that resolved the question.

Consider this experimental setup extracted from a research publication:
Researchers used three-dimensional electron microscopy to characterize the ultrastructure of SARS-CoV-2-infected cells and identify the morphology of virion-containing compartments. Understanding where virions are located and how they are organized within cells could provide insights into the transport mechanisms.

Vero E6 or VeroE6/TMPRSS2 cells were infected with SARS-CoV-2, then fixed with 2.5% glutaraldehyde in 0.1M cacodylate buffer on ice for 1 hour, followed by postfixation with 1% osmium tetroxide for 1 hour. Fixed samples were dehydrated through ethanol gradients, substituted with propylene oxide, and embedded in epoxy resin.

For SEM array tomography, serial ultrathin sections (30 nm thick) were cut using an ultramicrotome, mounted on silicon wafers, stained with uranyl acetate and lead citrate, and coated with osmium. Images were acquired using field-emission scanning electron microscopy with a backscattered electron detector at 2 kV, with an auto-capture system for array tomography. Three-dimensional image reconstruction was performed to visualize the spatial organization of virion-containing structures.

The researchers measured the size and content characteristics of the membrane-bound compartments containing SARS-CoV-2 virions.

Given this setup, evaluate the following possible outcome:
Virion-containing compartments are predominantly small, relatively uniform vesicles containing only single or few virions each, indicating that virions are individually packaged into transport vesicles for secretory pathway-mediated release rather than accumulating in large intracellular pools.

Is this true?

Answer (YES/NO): NO